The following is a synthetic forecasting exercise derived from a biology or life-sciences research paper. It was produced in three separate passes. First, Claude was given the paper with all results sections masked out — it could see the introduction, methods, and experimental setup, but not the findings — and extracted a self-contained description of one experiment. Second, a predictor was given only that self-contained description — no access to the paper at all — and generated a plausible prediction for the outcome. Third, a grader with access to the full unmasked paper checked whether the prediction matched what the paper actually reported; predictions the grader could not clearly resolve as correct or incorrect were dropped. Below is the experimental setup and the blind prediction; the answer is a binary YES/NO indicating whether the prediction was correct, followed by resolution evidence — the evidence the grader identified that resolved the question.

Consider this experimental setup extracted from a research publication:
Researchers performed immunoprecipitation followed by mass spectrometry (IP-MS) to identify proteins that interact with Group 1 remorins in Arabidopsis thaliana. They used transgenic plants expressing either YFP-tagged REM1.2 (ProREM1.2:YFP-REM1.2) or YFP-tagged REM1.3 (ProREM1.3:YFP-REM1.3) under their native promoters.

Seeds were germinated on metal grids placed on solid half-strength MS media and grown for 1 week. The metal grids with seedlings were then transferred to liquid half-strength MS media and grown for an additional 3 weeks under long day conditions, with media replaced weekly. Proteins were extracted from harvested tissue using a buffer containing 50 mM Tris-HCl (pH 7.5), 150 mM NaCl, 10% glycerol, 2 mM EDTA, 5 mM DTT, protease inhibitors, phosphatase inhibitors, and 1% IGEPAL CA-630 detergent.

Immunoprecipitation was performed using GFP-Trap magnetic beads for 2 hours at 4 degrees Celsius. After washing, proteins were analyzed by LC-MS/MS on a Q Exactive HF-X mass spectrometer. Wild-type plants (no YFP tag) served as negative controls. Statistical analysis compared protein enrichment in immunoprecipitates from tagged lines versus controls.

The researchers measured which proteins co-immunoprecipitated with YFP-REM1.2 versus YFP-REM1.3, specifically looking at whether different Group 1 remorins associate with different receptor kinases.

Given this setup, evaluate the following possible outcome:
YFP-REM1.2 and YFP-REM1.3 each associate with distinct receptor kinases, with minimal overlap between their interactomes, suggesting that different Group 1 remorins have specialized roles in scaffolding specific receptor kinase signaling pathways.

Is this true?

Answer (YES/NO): NO